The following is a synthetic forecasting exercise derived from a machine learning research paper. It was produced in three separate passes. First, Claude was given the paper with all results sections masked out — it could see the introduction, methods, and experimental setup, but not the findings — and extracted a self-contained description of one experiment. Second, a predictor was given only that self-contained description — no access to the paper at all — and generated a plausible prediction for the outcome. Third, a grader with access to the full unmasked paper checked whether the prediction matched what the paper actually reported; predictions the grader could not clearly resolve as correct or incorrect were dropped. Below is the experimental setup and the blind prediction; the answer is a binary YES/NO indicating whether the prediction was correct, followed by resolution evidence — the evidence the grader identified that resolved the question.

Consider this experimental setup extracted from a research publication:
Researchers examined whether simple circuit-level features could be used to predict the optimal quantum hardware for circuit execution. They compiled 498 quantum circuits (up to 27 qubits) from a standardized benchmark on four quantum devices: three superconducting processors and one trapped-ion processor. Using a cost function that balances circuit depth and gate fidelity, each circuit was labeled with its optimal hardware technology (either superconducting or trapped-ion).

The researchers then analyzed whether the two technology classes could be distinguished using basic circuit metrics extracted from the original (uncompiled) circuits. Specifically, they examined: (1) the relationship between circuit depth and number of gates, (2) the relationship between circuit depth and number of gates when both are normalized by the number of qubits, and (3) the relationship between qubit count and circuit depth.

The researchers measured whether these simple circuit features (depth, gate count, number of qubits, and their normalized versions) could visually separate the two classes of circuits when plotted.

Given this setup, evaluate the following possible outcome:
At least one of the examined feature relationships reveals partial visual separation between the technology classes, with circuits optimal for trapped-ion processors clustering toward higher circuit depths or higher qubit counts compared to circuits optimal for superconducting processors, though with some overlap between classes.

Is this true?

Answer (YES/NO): NO